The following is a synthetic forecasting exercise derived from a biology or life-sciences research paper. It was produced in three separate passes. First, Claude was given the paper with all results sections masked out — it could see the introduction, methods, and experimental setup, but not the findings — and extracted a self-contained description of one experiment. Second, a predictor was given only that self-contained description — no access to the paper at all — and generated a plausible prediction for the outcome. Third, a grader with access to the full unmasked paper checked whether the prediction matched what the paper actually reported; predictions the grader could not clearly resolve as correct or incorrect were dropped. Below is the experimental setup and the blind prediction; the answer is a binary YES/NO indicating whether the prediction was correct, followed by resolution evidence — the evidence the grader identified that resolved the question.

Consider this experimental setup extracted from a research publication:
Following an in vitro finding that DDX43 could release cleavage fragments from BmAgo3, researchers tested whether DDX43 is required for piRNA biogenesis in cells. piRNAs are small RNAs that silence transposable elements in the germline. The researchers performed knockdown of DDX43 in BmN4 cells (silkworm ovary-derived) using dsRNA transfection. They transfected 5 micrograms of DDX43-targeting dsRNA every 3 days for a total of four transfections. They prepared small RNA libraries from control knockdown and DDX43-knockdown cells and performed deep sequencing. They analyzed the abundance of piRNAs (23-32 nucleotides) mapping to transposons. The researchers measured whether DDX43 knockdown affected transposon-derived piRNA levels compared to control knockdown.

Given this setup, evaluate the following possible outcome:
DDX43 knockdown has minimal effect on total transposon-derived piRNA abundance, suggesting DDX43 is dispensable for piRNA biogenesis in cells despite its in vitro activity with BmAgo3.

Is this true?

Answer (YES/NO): YES